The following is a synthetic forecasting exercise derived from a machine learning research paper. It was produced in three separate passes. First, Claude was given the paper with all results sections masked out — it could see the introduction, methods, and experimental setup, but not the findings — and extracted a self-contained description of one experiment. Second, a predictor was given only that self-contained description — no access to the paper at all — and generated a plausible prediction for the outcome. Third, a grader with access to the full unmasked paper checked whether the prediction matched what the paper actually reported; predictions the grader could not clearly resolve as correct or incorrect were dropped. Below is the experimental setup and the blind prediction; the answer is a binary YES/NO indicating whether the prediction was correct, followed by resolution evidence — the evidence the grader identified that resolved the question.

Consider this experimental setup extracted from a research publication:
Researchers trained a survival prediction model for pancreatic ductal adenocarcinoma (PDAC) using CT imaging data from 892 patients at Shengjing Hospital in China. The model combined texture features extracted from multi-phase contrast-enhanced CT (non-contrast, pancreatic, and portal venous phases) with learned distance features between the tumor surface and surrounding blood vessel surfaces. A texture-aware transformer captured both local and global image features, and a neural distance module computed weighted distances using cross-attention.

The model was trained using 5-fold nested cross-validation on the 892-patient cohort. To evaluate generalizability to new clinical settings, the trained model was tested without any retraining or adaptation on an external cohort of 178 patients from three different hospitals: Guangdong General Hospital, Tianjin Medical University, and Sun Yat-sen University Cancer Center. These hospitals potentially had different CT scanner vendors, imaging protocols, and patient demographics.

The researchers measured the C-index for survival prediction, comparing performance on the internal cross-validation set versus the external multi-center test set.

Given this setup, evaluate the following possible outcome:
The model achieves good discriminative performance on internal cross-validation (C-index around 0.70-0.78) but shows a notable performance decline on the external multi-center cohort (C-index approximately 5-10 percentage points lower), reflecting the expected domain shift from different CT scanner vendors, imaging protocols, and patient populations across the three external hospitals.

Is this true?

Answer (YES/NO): NO